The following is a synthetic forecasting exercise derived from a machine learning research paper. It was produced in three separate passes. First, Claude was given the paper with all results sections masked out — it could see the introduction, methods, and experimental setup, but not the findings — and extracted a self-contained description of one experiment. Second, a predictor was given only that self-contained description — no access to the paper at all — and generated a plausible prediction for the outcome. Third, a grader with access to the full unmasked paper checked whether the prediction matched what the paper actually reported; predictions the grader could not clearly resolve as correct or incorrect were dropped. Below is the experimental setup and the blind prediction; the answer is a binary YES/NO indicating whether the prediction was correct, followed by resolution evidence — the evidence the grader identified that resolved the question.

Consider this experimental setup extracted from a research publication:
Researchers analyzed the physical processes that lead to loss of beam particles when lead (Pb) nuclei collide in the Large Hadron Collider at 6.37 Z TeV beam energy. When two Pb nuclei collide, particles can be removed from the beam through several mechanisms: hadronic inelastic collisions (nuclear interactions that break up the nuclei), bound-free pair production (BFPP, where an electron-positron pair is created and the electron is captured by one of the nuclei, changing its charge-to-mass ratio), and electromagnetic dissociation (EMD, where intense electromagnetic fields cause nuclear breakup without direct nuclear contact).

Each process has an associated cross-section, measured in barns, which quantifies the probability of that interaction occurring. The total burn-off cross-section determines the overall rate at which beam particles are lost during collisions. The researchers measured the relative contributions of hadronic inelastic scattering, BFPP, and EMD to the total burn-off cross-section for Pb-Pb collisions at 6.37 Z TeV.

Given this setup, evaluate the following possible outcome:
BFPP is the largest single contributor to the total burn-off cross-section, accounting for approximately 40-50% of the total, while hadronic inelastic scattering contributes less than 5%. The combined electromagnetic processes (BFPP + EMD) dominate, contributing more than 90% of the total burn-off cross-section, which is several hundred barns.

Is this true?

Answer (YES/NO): NO